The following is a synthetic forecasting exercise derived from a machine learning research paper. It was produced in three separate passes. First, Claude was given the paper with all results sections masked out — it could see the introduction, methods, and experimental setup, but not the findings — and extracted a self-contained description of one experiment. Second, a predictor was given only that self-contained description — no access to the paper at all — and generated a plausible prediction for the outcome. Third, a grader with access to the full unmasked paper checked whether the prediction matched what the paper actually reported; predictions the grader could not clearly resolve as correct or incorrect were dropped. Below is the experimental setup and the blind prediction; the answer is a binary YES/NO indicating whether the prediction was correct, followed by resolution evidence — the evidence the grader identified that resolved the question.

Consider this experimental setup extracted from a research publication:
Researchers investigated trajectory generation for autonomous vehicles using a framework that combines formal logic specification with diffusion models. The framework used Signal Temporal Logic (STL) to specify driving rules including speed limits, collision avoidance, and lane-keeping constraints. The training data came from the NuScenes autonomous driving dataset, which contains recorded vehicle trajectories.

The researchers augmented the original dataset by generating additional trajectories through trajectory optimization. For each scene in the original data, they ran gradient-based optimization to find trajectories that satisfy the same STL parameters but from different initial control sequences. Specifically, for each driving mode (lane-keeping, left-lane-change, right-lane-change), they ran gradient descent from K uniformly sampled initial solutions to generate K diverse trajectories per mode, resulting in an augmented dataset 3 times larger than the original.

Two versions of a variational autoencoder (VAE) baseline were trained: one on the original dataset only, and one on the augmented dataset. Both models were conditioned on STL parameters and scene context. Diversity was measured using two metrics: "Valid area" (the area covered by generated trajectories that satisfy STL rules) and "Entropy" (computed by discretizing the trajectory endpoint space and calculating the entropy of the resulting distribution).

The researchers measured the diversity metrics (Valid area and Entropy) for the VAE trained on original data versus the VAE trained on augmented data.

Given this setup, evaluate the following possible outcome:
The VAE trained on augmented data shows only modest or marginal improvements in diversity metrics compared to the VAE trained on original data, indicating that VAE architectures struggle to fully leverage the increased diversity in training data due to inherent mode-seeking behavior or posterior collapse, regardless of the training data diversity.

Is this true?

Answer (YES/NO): YES